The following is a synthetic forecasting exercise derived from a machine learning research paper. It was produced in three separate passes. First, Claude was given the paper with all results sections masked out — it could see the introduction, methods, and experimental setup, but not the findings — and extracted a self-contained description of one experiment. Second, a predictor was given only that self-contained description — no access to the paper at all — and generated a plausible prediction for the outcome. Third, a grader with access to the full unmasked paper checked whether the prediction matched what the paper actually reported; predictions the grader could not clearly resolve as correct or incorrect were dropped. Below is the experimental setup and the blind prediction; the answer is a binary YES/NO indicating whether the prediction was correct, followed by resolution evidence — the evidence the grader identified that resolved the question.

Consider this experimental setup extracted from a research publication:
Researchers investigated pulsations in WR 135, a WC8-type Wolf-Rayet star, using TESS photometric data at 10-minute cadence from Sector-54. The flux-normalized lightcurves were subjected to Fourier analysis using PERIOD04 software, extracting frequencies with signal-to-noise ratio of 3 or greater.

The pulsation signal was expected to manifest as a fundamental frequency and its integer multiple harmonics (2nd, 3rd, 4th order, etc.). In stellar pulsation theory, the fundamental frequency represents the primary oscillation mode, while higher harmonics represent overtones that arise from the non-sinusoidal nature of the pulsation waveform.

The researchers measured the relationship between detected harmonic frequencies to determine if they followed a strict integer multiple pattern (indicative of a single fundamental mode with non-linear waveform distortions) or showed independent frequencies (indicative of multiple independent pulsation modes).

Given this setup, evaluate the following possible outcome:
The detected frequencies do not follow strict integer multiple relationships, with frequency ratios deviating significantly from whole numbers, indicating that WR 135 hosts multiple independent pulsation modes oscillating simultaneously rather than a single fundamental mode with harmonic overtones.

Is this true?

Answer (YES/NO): NO